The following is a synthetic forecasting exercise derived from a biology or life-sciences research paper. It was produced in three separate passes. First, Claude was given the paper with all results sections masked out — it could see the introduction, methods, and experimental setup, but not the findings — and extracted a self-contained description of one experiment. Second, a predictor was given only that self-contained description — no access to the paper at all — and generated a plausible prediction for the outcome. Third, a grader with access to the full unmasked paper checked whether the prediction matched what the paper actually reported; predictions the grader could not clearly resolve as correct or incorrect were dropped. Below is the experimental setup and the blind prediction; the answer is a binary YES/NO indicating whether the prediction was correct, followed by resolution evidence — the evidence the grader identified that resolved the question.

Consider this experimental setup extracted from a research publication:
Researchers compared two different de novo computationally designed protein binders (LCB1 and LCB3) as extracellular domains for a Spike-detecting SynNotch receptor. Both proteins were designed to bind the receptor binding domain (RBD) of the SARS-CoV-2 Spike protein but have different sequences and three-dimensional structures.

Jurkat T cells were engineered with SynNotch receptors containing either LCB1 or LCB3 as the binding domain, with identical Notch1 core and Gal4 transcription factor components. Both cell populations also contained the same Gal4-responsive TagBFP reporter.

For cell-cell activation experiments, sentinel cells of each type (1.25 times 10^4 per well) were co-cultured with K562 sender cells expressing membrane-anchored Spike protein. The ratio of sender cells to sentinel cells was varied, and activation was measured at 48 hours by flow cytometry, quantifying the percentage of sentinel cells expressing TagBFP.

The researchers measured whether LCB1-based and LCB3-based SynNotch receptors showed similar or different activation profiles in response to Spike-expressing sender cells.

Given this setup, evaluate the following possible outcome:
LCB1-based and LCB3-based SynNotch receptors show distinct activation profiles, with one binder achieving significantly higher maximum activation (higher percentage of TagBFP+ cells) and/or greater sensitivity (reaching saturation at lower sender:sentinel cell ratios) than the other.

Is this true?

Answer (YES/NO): YES